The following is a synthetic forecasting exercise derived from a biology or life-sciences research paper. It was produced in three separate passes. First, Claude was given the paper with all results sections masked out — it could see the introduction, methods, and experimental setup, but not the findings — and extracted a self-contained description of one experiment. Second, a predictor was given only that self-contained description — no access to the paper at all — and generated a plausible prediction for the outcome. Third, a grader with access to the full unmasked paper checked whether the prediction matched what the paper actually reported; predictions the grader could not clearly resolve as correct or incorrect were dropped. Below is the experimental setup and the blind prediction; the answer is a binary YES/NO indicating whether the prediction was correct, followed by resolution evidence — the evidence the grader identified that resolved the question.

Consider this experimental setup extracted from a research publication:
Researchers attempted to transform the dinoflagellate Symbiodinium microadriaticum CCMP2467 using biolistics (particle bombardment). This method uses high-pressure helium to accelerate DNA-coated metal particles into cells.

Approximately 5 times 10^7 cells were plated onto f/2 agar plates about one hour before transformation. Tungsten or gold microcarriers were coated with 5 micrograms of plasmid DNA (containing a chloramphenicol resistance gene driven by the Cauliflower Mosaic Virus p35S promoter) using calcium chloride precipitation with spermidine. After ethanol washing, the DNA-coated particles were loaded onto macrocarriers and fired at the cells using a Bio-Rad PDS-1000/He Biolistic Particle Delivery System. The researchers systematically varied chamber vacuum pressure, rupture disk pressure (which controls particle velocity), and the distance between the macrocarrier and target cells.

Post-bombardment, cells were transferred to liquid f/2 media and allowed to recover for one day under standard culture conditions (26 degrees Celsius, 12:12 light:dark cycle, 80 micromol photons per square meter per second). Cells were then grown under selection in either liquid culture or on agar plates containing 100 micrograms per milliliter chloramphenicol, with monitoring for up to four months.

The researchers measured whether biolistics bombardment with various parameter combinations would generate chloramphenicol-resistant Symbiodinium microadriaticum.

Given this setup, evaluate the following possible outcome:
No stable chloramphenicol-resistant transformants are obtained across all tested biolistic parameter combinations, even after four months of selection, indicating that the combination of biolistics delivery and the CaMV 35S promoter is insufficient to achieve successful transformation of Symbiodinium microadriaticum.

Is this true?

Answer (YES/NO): YES